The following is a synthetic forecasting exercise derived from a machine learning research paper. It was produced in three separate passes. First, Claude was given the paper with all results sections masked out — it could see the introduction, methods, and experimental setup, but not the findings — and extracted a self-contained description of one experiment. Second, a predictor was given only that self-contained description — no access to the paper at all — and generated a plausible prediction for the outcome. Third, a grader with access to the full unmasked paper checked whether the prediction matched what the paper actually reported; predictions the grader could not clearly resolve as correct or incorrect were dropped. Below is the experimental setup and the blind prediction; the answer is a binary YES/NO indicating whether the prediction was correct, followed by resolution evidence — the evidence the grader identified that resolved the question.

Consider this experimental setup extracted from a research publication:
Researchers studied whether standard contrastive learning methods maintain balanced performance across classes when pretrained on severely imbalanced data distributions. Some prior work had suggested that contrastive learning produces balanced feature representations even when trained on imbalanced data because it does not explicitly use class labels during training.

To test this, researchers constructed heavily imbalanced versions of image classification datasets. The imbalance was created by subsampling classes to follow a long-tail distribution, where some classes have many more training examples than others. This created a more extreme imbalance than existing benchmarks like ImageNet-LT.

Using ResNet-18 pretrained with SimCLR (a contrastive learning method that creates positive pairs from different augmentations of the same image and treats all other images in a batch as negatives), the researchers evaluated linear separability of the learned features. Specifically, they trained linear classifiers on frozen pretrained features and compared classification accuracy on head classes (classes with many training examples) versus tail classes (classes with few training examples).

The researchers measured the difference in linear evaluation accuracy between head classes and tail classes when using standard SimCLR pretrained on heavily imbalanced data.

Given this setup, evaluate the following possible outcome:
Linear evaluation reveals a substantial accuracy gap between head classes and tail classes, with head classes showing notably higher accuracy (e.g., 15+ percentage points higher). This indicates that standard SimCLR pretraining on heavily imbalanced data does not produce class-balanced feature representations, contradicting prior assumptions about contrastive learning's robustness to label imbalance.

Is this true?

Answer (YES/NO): NO